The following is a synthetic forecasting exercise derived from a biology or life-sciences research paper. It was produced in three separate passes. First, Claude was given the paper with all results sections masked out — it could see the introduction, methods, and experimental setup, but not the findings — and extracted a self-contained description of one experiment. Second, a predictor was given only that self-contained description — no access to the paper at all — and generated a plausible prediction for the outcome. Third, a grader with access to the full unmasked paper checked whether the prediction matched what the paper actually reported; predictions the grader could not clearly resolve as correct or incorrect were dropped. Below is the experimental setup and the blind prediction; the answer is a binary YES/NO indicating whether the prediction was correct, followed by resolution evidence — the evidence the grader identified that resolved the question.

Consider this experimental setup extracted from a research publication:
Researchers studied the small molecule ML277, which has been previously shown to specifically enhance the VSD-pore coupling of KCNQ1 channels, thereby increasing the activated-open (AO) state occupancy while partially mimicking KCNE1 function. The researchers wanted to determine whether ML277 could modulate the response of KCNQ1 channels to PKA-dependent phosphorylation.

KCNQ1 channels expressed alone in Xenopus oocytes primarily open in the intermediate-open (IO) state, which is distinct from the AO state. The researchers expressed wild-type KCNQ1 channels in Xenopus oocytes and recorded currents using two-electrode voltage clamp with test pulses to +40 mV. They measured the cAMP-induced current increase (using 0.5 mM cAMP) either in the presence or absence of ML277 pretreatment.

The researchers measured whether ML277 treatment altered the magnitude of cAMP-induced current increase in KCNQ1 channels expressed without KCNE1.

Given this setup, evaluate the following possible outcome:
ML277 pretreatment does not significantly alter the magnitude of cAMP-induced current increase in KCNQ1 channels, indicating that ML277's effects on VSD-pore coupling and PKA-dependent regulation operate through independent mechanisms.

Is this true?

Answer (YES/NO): NO